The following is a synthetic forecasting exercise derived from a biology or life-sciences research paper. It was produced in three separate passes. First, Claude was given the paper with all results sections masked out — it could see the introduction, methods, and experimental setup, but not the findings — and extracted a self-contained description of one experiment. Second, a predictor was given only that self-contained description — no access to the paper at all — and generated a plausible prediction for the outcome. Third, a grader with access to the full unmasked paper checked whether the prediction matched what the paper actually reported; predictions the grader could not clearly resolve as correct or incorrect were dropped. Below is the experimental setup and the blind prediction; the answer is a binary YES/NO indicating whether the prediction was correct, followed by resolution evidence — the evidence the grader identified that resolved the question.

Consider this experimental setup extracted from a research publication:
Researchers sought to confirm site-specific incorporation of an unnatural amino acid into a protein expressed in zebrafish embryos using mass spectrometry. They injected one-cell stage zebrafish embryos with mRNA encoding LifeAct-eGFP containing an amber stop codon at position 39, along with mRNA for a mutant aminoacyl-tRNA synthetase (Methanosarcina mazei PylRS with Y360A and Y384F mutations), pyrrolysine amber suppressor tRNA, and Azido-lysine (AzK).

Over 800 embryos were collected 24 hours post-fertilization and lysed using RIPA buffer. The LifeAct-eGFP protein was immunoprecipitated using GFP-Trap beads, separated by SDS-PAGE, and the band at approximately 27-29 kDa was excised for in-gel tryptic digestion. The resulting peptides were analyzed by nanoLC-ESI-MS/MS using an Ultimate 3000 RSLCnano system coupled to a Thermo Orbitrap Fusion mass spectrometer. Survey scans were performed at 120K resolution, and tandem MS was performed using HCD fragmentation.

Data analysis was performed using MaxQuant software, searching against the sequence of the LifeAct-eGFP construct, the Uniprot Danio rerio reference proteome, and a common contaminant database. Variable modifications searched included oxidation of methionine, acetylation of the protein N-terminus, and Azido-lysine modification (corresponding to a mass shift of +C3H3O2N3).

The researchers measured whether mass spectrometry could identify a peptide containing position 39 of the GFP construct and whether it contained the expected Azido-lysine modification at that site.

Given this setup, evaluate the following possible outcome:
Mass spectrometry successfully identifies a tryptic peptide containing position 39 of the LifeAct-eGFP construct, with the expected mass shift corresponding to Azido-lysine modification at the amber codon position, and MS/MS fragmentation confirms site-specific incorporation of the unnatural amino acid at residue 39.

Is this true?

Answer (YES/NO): YES